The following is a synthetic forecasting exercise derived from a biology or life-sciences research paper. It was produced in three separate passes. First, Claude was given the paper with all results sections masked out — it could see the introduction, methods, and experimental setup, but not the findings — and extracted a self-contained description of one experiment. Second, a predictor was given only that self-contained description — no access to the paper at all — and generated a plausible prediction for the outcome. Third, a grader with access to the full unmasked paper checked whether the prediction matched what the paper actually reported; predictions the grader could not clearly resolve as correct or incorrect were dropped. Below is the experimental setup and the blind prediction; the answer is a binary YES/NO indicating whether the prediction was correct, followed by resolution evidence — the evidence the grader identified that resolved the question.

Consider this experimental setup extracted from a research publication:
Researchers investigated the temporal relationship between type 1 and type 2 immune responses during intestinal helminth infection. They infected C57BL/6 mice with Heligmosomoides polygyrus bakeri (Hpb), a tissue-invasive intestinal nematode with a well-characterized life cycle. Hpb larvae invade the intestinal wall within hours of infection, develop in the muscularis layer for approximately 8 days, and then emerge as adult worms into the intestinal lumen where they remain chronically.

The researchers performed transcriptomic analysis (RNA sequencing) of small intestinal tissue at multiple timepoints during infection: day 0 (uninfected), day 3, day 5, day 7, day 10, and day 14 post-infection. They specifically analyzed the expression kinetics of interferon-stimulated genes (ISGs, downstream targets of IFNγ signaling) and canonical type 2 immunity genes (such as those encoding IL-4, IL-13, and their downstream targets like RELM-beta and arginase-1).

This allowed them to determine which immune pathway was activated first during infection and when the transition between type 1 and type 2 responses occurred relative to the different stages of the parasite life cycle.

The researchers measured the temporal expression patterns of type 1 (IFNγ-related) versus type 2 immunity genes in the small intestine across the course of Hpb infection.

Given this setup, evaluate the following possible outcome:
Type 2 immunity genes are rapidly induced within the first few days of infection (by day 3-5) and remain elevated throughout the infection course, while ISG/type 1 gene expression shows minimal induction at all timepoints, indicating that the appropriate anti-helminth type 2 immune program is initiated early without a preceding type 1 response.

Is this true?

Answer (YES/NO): NO